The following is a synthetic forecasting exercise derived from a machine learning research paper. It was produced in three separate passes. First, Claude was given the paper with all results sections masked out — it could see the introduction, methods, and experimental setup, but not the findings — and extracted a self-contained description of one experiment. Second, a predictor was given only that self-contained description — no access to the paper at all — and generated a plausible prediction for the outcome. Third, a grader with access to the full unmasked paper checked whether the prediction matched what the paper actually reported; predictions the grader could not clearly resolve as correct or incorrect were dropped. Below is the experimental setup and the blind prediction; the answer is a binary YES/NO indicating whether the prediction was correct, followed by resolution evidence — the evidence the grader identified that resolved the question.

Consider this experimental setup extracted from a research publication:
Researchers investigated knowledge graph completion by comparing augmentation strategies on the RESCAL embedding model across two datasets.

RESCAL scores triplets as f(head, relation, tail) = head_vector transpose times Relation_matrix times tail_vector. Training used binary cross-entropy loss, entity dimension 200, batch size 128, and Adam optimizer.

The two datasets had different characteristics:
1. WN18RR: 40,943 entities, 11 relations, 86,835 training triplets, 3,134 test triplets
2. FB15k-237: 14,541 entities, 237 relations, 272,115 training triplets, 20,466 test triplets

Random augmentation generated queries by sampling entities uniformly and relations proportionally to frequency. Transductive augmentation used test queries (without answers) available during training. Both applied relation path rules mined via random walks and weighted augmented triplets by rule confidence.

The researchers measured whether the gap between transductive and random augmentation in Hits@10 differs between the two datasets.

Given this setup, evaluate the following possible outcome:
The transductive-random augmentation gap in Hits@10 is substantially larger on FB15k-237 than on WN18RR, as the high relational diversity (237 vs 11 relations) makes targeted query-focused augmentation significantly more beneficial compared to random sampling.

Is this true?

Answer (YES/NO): NO